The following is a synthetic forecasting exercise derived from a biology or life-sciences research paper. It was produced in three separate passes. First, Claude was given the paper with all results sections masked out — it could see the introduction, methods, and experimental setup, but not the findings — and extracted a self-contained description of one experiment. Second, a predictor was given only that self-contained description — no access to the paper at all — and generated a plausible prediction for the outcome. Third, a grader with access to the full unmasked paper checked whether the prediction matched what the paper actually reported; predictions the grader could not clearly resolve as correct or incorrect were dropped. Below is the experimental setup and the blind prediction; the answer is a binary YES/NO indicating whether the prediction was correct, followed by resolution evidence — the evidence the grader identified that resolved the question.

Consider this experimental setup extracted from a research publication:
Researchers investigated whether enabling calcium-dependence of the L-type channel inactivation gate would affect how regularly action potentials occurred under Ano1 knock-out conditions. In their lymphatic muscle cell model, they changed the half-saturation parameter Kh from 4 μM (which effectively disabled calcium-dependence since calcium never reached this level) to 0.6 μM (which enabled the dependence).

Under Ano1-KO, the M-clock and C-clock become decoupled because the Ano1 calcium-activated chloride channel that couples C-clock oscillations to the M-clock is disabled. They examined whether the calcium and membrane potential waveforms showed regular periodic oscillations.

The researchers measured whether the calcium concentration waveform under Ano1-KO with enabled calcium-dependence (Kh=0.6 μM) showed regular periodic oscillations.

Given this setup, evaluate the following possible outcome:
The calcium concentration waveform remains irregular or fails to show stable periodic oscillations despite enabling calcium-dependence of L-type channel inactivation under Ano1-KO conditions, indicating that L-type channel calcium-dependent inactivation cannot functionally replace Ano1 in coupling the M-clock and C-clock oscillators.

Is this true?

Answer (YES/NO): YES